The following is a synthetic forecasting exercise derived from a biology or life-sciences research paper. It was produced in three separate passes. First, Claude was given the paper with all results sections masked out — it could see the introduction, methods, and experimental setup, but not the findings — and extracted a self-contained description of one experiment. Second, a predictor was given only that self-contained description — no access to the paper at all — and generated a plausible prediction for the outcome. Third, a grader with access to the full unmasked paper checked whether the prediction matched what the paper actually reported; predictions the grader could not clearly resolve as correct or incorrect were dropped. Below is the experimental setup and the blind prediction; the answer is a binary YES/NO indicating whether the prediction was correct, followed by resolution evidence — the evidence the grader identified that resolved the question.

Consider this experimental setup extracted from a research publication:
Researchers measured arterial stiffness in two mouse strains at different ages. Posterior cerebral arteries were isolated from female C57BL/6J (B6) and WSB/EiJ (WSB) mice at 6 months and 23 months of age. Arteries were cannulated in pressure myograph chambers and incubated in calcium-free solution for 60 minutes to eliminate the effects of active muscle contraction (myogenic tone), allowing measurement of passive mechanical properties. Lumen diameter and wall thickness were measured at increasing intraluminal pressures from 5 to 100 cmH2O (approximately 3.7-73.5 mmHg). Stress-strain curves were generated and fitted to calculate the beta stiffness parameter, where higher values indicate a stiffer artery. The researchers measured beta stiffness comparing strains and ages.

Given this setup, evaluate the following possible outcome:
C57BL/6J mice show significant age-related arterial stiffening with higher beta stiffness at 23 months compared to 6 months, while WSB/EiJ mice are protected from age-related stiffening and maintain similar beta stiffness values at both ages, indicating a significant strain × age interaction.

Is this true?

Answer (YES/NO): NO